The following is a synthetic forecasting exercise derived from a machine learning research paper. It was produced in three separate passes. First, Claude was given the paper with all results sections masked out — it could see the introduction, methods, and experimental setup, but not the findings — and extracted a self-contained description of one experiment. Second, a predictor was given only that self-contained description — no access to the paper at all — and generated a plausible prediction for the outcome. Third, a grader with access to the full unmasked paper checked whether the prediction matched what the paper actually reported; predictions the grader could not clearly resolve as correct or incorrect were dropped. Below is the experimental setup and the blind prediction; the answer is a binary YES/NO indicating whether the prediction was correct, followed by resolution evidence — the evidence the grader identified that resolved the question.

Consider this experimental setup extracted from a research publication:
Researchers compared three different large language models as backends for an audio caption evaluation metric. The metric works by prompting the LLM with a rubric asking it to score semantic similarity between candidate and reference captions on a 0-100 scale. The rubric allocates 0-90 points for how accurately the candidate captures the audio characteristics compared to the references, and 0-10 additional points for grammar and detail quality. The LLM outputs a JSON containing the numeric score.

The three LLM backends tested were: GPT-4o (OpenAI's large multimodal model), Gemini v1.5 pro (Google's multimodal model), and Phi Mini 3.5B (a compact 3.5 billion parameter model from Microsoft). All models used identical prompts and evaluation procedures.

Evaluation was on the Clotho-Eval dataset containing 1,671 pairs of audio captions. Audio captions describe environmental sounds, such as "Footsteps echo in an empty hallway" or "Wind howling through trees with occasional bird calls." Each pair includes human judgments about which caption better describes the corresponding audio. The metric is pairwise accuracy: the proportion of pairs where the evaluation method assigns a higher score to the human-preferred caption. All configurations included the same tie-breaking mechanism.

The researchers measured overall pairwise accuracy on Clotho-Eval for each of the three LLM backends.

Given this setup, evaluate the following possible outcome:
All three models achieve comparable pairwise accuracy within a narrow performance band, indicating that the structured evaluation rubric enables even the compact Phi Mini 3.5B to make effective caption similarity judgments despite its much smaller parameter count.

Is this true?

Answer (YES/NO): YES